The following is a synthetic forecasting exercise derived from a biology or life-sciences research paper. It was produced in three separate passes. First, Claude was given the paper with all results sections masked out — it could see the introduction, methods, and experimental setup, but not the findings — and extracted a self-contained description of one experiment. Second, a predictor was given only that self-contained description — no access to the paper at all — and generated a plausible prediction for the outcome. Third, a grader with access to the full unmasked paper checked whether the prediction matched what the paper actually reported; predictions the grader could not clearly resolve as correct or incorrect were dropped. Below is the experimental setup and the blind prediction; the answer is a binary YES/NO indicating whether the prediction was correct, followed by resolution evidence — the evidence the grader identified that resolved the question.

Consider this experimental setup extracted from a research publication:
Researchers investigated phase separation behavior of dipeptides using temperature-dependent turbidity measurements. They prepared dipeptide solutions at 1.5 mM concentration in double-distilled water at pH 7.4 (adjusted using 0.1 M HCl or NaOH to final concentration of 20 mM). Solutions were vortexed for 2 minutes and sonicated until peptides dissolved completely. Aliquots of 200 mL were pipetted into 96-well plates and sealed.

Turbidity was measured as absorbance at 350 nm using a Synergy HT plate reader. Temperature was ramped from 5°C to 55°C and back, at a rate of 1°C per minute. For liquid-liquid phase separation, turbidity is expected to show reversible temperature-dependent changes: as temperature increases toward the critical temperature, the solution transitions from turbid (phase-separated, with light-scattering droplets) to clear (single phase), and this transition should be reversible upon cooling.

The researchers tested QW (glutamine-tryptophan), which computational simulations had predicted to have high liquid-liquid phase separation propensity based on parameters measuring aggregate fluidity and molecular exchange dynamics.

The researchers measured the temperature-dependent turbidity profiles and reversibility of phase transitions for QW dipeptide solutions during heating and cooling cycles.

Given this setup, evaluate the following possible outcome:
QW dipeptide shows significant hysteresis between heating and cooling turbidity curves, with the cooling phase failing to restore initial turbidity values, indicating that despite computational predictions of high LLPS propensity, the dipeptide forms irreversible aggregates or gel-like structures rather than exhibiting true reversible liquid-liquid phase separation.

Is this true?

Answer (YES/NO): NO